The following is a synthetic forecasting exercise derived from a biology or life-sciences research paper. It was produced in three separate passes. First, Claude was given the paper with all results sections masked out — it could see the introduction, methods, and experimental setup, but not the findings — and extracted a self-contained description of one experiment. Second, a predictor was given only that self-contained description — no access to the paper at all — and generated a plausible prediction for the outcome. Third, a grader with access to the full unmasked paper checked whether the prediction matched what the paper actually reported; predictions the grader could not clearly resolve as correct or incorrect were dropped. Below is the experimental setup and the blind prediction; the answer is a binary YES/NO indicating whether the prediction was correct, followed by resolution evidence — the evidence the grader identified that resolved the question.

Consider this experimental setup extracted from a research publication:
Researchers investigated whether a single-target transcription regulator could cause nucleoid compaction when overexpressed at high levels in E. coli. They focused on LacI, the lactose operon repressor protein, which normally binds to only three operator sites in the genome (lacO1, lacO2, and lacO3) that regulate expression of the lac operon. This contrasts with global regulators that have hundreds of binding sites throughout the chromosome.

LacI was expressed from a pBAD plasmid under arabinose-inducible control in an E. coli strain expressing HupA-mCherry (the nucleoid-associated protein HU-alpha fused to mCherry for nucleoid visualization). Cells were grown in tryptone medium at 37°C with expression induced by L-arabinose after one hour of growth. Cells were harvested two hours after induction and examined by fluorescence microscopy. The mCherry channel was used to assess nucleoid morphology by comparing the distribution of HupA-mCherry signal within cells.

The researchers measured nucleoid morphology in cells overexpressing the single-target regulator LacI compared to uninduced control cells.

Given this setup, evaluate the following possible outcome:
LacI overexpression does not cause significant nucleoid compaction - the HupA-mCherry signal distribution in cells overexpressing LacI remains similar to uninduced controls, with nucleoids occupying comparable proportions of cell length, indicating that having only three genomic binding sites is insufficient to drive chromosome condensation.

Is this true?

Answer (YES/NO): NO